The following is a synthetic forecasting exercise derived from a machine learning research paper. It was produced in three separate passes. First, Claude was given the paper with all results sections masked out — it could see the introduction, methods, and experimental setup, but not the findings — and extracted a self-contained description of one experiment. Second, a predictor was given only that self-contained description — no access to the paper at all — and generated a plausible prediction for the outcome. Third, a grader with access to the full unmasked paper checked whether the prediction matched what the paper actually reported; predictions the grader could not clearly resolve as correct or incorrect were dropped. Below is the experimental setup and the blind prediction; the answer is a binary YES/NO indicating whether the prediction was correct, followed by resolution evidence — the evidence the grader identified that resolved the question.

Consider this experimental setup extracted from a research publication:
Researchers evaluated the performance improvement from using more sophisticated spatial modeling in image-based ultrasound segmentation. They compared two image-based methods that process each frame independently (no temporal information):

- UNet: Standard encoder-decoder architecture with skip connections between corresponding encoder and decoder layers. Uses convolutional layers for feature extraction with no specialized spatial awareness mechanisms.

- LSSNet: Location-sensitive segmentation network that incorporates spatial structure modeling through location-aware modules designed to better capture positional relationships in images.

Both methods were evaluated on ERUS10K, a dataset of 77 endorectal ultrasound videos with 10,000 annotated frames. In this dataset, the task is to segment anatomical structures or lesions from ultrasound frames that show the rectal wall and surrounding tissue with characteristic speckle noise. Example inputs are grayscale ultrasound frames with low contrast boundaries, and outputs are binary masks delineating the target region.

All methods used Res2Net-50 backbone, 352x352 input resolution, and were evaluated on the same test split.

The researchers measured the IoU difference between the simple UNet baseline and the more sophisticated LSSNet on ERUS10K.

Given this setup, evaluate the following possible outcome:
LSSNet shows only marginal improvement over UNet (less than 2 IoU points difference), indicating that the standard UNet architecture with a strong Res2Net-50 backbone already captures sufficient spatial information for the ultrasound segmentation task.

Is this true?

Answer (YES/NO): NO